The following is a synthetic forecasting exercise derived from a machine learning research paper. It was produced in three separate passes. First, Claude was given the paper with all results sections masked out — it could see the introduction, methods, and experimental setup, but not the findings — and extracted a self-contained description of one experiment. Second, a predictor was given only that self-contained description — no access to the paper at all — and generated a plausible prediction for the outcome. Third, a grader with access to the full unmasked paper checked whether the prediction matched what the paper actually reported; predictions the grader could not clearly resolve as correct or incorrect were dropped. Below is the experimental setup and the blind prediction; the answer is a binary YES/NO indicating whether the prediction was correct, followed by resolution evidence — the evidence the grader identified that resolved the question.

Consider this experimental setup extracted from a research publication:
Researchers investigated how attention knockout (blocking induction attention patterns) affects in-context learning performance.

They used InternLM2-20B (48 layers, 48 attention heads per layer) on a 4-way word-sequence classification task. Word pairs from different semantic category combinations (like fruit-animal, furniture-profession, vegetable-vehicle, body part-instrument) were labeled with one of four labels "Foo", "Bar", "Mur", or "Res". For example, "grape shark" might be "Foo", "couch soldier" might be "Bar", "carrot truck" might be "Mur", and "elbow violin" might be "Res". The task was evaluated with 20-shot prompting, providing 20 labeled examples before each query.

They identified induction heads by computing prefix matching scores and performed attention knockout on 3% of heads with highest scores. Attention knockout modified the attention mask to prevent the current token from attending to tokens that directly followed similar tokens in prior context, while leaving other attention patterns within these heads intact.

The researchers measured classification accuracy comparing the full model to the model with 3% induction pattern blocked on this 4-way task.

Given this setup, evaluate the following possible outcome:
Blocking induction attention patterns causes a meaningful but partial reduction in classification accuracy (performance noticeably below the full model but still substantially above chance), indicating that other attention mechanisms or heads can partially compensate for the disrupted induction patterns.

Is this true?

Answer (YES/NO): YES